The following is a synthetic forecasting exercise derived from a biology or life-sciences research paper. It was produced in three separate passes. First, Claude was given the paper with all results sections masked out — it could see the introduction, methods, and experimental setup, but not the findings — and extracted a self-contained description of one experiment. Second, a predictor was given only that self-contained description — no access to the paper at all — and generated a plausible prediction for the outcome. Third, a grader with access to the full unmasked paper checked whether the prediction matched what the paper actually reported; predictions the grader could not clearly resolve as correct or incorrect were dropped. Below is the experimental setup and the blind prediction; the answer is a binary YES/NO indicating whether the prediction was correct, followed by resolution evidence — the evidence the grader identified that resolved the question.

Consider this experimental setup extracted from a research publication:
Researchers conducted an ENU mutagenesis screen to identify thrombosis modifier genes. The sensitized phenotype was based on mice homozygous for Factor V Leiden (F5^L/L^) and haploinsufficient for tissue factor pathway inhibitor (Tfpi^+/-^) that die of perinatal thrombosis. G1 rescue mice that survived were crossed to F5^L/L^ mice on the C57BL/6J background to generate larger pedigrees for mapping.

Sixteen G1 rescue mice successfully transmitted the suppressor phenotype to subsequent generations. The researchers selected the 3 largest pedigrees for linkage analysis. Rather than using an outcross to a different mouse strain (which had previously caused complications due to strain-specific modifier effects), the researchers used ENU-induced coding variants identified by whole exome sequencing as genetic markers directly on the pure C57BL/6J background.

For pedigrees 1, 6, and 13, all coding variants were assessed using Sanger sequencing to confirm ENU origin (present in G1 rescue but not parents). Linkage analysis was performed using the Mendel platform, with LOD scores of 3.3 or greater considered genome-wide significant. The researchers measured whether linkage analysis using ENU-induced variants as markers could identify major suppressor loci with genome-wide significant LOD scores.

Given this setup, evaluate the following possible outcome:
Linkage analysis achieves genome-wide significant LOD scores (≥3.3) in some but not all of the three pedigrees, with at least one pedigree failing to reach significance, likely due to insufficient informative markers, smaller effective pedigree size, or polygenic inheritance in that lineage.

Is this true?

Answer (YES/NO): NO